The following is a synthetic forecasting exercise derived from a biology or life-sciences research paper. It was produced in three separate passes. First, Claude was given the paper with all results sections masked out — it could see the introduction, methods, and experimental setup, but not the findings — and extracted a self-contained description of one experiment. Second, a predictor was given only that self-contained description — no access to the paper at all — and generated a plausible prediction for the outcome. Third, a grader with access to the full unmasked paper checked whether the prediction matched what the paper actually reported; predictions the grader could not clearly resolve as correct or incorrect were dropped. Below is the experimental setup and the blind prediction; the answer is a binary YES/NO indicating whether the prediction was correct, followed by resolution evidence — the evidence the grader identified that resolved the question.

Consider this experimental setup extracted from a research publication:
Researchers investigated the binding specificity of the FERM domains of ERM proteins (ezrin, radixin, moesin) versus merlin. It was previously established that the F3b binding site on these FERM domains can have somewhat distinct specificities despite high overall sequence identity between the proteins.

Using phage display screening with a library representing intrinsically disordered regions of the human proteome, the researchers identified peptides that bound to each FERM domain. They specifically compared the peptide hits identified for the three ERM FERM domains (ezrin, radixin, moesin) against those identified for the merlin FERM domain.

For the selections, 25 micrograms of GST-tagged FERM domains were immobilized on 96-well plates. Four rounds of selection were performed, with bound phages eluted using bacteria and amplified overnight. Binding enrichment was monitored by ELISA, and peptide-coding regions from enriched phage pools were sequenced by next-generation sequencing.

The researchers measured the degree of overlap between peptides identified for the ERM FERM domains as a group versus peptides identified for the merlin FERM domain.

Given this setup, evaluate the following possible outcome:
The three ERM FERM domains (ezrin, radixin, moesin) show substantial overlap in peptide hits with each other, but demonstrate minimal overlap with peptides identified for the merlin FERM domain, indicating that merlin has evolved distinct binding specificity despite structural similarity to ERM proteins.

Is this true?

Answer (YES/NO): NO